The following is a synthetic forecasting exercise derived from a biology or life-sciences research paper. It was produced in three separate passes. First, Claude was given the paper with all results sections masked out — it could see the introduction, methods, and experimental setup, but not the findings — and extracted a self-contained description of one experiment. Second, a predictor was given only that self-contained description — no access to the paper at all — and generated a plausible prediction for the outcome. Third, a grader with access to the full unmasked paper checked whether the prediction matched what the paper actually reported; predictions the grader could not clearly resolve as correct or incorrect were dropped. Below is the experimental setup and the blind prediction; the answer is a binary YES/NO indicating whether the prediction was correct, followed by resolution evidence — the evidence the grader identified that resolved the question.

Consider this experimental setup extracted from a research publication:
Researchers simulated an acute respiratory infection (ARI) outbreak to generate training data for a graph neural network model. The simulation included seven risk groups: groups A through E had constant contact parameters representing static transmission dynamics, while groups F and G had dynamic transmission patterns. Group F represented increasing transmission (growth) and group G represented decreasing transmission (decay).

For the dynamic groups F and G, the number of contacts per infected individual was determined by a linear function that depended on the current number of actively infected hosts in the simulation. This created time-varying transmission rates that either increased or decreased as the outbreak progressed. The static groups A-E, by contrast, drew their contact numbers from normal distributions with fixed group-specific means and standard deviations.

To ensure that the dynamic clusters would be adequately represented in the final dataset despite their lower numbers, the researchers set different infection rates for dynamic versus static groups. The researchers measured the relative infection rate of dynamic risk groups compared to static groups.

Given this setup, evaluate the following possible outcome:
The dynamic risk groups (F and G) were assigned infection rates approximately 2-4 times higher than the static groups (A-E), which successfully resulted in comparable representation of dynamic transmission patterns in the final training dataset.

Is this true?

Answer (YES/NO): NO